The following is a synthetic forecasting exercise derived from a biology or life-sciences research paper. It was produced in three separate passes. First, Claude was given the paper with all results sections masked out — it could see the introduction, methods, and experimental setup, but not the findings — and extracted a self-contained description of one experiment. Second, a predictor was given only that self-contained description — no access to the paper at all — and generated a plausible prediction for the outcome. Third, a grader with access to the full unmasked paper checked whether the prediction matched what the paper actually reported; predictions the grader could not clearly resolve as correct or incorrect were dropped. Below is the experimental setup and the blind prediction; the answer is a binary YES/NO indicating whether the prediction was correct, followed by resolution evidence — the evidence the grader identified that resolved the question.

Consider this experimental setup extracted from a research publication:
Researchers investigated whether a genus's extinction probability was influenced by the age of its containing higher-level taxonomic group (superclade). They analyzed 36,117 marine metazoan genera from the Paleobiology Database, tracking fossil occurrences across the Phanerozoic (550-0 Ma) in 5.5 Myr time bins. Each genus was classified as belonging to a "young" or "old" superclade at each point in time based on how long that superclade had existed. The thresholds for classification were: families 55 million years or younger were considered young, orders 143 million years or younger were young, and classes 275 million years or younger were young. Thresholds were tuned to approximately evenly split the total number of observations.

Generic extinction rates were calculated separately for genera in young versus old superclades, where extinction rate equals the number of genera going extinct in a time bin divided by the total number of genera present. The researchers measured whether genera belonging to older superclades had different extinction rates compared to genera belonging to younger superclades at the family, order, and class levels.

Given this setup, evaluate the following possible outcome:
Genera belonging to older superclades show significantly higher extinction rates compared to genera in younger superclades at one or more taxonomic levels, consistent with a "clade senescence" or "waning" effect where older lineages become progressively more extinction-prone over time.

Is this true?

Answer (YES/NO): NO